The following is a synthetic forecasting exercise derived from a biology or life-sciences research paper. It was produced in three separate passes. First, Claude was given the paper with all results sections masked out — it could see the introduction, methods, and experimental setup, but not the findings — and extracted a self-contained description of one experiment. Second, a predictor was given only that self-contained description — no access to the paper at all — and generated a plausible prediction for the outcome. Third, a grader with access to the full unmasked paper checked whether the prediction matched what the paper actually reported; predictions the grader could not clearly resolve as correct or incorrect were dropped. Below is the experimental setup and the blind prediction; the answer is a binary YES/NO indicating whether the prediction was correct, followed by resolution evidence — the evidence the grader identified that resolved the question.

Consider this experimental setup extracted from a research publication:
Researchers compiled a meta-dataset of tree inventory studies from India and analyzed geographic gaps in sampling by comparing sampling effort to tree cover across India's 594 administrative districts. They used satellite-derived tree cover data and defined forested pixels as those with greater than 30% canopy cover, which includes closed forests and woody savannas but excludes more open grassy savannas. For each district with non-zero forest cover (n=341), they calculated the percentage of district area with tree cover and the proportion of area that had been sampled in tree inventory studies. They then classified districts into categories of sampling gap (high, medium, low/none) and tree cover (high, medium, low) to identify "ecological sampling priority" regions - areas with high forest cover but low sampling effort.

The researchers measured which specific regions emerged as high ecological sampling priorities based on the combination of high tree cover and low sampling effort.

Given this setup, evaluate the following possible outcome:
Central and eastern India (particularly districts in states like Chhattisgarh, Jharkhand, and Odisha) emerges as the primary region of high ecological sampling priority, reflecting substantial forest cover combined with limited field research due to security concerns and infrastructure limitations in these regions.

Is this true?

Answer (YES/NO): NO